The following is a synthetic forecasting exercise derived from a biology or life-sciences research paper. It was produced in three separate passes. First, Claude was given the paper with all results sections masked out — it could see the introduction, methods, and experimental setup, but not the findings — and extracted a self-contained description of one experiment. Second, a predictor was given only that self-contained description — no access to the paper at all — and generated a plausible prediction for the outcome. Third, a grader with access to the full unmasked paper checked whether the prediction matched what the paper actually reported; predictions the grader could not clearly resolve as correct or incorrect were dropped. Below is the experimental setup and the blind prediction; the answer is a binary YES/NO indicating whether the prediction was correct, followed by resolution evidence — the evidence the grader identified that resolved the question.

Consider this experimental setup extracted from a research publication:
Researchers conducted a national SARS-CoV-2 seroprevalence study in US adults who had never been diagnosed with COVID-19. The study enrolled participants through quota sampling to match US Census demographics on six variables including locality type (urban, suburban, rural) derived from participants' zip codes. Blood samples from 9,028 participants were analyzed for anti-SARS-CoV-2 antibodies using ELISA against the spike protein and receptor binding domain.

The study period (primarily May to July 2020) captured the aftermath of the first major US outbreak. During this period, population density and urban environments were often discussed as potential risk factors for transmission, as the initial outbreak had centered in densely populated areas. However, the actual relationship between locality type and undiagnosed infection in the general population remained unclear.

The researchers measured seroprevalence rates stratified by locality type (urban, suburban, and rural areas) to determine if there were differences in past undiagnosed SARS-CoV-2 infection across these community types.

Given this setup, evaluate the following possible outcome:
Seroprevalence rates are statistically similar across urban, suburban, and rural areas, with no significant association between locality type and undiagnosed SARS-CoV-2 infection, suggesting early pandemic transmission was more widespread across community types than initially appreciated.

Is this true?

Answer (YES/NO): NO